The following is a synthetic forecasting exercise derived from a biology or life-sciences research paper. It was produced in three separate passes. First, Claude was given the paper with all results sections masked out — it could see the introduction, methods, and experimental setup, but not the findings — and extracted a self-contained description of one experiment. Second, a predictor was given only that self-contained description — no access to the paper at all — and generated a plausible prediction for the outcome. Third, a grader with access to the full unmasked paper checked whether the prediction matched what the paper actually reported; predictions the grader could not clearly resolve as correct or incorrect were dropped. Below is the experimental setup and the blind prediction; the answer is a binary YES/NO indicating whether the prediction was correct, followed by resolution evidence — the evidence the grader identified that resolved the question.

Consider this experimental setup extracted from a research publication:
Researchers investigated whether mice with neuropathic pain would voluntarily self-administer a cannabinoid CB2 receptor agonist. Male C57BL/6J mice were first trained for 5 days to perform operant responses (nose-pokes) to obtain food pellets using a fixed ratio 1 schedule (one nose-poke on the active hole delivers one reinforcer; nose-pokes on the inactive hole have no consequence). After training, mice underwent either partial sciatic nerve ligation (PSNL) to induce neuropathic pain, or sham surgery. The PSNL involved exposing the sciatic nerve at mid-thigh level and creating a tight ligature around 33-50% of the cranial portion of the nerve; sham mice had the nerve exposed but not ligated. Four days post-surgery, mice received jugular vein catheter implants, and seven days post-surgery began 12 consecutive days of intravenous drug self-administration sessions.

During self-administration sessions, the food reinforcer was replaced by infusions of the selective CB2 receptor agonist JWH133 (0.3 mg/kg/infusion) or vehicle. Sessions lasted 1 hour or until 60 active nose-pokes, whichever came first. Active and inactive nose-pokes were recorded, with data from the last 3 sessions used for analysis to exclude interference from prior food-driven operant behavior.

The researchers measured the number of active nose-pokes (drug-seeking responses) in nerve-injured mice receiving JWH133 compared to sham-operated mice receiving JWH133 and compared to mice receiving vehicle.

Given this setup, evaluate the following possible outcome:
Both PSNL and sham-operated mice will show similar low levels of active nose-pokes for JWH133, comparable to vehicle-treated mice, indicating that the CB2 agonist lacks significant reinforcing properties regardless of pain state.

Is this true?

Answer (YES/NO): NO